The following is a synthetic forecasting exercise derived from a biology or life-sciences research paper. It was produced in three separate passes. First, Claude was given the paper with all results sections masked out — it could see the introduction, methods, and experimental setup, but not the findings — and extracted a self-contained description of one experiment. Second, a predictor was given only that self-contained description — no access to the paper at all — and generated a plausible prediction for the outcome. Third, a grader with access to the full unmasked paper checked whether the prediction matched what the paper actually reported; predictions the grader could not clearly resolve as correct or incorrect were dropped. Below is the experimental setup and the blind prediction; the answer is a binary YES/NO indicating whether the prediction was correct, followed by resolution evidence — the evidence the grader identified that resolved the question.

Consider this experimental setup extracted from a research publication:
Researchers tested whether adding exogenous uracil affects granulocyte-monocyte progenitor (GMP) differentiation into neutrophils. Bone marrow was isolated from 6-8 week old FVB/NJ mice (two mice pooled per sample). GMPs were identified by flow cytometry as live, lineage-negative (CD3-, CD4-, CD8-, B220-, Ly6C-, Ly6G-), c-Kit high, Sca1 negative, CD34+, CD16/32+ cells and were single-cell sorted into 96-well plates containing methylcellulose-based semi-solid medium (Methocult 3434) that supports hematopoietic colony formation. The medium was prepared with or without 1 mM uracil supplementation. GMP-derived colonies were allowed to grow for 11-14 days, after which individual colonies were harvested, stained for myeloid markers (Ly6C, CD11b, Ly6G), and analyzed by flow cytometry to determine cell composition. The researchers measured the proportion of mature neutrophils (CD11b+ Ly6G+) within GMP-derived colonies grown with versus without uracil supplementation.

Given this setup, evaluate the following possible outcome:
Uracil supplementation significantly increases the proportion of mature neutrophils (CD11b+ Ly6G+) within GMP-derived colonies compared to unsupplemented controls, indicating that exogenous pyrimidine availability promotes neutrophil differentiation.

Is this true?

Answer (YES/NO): YES